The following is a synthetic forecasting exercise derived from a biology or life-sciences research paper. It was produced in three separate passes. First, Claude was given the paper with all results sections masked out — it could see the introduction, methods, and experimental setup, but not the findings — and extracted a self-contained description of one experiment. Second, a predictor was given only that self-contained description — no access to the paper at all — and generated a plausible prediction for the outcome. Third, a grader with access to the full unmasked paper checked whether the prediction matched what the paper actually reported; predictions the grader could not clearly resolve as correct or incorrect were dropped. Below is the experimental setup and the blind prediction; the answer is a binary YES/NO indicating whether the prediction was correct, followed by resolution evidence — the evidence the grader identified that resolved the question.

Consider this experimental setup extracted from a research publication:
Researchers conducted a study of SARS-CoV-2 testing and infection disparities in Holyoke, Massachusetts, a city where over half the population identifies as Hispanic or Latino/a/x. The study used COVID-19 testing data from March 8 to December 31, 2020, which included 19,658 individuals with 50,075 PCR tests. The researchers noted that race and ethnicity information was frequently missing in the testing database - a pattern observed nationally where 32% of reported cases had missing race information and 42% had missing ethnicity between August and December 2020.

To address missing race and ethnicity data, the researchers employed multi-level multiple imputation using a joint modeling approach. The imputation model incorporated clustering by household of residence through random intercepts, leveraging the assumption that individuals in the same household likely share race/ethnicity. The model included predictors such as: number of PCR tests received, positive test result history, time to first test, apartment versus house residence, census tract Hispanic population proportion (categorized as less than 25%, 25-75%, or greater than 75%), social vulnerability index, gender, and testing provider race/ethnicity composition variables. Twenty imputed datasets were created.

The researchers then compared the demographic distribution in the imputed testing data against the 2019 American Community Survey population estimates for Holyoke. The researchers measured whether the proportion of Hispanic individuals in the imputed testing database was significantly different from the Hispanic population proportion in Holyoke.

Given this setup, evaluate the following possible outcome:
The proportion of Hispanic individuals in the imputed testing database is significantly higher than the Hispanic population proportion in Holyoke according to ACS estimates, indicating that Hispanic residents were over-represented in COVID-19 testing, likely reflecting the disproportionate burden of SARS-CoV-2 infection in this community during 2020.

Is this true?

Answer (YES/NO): NO